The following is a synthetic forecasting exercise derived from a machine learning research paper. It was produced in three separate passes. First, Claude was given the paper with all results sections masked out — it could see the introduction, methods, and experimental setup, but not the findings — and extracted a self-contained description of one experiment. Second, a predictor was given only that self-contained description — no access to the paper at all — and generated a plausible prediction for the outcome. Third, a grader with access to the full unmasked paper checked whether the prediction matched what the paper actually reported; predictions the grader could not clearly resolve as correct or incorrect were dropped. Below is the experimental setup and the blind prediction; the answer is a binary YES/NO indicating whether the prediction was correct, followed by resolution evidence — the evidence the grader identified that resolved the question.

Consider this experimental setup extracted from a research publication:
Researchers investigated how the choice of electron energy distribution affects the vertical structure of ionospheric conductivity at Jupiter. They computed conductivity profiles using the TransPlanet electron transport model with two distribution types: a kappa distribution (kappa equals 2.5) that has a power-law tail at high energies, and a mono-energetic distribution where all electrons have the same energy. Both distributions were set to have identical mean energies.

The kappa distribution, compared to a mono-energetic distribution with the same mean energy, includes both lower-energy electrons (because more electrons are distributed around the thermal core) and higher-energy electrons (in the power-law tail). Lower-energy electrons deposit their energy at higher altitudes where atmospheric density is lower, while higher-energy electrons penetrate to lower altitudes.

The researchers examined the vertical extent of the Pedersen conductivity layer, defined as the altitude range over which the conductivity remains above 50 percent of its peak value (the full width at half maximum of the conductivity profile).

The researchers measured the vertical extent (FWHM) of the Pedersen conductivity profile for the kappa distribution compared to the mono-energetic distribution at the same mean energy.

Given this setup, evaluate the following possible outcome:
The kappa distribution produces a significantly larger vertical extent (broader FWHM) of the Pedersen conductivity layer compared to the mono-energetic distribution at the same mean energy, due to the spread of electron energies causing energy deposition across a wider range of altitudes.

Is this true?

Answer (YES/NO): YES